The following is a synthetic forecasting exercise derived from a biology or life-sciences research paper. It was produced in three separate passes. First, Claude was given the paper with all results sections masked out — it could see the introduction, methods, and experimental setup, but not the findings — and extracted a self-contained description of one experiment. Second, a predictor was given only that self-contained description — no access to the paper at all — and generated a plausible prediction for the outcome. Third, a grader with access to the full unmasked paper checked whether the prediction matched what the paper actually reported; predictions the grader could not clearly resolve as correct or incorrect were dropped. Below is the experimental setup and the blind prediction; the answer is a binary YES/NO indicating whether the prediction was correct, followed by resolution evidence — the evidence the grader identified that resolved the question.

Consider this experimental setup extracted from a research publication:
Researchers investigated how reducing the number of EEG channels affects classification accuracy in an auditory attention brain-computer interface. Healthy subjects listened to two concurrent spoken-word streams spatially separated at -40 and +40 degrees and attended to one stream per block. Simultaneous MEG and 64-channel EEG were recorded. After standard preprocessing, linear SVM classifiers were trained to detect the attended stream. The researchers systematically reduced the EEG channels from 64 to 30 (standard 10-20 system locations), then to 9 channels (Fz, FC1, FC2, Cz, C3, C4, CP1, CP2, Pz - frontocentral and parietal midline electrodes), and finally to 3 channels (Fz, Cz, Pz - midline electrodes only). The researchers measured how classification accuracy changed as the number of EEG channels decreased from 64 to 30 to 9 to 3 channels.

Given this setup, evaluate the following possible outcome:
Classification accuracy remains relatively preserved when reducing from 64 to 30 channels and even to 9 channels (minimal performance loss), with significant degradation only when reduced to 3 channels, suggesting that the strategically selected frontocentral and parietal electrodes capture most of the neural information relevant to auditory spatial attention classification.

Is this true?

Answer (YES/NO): YES